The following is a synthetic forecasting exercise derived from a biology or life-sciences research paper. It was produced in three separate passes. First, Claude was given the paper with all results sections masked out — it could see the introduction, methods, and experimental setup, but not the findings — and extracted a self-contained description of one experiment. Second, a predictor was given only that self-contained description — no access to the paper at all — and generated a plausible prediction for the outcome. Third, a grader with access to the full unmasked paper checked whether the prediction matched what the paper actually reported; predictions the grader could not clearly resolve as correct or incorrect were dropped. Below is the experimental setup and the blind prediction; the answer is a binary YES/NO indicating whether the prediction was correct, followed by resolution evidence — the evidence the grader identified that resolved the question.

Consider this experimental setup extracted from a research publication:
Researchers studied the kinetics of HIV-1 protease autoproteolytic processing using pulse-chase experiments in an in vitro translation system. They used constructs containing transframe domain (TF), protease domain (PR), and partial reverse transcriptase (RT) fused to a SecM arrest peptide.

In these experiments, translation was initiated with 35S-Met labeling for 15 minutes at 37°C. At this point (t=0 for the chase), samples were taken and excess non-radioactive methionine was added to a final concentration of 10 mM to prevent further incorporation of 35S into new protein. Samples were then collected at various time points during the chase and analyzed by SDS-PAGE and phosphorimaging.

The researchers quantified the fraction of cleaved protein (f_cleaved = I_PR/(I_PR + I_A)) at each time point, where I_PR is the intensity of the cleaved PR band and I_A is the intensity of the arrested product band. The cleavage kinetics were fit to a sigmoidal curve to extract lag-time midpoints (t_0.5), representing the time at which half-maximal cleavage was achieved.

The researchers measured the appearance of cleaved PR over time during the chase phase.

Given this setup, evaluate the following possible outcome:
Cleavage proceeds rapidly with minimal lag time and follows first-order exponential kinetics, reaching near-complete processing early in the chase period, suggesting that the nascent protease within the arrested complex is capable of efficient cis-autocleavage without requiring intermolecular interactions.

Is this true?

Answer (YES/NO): NO